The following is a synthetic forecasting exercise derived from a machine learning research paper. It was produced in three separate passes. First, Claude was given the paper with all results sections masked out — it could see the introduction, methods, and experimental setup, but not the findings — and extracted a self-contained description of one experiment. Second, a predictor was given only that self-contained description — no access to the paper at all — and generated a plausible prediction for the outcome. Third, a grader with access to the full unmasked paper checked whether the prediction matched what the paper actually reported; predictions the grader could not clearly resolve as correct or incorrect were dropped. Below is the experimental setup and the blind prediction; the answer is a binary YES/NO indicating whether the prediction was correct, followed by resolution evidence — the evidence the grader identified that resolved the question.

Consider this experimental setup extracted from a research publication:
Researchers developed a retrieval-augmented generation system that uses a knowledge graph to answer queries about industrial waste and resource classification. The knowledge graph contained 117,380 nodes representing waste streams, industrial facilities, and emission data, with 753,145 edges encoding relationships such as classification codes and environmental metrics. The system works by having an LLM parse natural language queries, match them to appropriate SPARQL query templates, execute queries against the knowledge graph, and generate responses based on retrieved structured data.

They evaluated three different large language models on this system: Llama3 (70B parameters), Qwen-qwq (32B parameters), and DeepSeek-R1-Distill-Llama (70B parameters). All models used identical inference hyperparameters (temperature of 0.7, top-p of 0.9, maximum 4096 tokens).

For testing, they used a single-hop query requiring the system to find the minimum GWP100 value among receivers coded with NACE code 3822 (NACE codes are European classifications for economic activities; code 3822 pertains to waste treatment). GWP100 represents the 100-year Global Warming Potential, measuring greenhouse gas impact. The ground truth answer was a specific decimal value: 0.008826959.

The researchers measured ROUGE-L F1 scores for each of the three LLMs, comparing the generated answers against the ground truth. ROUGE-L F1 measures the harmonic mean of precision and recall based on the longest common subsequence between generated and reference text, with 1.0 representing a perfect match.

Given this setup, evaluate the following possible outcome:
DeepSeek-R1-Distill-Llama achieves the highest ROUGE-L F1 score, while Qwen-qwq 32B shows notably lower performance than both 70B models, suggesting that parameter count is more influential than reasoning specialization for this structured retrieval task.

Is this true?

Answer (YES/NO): NO